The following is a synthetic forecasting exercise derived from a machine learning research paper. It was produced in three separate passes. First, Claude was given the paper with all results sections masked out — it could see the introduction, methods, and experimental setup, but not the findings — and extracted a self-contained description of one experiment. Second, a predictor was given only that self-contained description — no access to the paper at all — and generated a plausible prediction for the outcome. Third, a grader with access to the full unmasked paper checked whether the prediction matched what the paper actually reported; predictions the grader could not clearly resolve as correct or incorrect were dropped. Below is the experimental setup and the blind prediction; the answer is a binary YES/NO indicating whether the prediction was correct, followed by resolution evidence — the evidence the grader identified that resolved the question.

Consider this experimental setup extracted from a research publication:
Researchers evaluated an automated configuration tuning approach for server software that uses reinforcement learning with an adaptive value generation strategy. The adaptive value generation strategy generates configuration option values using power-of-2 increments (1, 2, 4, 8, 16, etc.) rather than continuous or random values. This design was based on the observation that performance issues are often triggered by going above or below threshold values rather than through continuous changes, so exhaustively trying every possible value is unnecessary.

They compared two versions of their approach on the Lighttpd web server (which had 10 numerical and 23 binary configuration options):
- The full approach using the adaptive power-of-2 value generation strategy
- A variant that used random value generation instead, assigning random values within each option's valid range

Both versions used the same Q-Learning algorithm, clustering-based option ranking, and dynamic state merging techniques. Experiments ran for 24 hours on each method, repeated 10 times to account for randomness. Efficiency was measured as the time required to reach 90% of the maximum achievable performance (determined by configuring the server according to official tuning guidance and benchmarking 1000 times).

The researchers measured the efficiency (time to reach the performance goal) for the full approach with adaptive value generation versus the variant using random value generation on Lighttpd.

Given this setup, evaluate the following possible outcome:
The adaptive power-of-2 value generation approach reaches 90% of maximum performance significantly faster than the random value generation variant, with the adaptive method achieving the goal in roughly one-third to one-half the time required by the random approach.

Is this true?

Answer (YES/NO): NO